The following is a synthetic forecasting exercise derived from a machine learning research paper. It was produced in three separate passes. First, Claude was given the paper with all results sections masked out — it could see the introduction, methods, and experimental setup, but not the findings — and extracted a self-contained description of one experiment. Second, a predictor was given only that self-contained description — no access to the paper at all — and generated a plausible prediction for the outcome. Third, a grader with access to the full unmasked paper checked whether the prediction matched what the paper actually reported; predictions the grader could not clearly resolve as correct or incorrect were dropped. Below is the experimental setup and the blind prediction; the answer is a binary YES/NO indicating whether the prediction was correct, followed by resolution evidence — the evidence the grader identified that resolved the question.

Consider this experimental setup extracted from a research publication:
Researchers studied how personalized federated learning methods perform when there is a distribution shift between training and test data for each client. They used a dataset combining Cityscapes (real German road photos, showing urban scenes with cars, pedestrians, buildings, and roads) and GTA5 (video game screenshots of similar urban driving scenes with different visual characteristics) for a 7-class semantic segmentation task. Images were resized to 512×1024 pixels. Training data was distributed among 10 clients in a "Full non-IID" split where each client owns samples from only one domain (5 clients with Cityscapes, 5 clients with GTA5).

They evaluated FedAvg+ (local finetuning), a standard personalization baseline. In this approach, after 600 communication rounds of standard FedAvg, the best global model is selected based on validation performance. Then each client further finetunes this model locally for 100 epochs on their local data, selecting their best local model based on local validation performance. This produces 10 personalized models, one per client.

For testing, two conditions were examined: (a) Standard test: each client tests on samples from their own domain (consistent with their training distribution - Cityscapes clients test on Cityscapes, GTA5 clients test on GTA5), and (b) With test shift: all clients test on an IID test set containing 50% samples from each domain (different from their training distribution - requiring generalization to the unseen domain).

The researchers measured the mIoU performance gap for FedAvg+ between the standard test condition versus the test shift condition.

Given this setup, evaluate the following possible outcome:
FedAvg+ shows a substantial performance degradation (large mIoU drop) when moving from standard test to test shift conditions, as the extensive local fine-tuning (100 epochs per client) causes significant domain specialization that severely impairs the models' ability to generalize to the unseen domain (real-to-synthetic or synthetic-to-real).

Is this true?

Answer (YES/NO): NO